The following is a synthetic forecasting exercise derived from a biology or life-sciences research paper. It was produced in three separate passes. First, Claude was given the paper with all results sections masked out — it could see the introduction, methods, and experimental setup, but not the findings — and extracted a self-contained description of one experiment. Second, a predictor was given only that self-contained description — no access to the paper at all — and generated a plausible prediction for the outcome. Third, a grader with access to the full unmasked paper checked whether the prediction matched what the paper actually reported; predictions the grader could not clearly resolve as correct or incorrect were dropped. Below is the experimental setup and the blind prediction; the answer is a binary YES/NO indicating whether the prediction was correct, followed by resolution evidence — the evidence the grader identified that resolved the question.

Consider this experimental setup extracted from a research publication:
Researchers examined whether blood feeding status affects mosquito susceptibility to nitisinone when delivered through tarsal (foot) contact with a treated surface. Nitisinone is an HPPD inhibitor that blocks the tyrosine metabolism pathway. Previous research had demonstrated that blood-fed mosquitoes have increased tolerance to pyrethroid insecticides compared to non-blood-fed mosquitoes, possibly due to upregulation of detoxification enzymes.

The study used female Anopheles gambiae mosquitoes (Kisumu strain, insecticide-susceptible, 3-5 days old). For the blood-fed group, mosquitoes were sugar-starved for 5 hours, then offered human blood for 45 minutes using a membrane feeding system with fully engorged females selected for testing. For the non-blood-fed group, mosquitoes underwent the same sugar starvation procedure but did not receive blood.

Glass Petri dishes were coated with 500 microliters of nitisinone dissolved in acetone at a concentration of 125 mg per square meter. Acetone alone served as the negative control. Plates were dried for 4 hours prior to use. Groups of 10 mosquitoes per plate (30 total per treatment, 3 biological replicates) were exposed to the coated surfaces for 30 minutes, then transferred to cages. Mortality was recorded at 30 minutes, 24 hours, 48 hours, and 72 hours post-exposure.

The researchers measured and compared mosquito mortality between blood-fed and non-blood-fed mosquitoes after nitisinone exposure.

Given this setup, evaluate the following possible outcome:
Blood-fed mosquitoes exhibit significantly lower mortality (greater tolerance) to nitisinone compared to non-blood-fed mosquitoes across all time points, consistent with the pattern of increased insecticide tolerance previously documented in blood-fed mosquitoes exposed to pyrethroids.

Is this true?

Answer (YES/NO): NO